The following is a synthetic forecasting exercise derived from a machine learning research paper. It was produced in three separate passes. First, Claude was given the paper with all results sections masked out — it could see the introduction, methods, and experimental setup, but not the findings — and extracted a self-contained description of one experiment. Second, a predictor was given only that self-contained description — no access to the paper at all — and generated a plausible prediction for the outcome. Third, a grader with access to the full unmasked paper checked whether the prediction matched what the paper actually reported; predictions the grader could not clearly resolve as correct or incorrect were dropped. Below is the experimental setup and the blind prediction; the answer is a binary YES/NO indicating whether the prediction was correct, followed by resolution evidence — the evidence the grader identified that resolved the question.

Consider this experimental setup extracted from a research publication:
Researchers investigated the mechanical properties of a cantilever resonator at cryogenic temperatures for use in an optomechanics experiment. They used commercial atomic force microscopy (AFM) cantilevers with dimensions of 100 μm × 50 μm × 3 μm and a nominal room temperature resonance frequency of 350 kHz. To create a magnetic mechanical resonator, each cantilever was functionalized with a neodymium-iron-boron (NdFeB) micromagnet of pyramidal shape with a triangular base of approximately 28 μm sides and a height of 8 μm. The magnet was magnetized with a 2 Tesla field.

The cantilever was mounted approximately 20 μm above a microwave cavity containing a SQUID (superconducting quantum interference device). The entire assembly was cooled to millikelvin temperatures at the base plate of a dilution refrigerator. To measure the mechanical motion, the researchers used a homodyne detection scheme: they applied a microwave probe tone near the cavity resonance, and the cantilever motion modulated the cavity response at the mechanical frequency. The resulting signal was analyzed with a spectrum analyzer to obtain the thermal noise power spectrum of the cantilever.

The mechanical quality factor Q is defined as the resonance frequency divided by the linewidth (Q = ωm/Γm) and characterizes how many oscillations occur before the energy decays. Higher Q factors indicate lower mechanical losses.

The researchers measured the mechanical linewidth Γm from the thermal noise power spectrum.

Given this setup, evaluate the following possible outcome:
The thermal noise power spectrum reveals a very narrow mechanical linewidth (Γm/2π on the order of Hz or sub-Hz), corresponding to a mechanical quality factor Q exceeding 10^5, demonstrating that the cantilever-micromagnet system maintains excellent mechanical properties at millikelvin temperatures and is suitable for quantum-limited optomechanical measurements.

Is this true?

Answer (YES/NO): YES